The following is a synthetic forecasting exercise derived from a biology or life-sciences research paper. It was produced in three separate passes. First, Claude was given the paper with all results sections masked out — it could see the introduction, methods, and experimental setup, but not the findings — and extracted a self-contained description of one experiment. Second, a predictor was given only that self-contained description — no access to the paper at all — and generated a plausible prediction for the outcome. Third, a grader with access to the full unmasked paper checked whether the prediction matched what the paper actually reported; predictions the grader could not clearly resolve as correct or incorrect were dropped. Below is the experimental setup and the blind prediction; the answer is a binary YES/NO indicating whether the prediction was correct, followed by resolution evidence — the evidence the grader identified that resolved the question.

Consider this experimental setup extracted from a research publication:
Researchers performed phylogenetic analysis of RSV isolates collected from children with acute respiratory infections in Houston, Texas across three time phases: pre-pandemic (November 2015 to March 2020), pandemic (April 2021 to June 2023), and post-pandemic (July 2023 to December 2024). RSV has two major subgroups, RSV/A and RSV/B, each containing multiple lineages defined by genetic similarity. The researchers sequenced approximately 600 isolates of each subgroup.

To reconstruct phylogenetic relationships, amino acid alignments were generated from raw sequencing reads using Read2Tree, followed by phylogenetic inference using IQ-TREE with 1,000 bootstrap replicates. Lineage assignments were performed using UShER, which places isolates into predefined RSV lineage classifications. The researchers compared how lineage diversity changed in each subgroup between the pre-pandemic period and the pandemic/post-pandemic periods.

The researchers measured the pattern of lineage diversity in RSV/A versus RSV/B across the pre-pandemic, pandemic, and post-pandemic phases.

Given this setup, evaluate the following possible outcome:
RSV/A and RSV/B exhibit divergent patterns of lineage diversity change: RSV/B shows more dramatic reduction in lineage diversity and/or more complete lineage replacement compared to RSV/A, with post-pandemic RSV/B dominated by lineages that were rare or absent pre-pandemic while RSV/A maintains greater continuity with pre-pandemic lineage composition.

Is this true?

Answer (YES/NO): YES